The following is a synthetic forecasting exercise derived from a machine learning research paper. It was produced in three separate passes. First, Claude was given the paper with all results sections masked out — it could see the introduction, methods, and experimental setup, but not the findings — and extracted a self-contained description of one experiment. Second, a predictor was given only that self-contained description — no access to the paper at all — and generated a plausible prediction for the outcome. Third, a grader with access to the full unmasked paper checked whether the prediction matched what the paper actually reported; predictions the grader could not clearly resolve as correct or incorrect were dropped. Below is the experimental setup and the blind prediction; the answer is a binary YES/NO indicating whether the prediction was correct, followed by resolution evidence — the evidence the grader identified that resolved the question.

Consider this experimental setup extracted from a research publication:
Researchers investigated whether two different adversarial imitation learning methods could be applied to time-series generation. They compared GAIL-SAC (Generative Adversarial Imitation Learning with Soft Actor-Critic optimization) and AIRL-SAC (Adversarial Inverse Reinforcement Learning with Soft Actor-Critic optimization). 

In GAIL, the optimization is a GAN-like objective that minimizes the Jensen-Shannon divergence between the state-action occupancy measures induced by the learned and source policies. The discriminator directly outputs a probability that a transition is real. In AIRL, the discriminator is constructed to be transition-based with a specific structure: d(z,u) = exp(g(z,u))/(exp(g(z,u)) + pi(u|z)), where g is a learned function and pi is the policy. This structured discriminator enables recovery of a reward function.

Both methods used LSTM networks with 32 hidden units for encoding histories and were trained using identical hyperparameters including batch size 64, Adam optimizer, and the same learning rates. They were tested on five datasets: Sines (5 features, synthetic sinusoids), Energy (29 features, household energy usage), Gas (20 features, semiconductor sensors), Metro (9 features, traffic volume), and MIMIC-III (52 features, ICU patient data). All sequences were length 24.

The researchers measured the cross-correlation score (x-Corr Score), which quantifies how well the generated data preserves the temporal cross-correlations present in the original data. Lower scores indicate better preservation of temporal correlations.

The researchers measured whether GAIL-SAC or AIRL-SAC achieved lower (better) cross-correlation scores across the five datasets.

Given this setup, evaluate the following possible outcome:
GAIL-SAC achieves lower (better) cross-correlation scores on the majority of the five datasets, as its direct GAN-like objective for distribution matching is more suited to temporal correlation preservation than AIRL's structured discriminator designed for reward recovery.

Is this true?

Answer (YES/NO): YES